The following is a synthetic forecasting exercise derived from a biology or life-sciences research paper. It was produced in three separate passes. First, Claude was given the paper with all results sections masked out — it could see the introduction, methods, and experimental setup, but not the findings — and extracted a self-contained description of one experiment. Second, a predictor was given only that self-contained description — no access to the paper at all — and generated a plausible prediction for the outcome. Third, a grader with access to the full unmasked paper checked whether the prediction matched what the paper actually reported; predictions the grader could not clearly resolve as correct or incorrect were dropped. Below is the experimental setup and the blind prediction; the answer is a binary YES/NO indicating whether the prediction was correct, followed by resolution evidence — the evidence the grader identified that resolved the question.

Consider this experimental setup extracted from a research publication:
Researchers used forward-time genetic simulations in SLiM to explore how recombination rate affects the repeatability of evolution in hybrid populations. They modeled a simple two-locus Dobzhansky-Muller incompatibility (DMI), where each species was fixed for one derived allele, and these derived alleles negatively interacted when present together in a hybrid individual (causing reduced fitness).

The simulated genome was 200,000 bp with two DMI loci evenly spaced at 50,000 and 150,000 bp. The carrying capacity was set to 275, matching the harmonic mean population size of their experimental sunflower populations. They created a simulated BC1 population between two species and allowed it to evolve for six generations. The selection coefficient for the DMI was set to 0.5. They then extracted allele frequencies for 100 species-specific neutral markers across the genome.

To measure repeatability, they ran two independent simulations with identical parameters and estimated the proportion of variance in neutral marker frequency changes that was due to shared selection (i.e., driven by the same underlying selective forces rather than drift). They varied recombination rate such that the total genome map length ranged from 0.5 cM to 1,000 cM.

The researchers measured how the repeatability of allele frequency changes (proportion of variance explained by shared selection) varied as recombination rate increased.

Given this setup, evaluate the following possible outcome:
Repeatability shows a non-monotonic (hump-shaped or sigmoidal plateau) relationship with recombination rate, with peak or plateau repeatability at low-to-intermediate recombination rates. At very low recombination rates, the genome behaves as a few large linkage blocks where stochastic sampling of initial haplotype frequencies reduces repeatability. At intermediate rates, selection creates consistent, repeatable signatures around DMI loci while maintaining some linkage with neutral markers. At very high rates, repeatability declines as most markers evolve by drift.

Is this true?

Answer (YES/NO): NO